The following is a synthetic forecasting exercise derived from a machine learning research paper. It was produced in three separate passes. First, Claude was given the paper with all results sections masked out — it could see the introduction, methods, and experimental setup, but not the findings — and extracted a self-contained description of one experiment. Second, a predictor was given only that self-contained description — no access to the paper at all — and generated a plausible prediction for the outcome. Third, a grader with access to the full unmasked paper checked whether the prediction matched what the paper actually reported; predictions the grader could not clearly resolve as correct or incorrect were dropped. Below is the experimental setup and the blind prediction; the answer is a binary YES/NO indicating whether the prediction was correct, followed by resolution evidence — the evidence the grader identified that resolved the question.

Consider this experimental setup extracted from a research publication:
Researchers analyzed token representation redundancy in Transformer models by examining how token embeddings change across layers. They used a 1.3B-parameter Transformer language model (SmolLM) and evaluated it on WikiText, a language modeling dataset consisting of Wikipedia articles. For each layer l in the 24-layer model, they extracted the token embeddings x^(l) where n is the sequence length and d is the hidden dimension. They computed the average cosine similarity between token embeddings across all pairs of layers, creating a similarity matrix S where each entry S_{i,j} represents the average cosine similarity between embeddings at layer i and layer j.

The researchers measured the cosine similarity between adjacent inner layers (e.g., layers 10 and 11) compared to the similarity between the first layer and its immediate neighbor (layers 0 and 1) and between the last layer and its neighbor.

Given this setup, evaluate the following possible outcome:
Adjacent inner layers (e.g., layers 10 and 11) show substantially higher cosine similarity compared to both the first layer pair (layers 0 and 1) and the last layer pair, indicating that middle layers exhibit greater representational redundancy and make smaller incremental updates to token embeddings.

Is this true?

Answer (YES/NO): YES